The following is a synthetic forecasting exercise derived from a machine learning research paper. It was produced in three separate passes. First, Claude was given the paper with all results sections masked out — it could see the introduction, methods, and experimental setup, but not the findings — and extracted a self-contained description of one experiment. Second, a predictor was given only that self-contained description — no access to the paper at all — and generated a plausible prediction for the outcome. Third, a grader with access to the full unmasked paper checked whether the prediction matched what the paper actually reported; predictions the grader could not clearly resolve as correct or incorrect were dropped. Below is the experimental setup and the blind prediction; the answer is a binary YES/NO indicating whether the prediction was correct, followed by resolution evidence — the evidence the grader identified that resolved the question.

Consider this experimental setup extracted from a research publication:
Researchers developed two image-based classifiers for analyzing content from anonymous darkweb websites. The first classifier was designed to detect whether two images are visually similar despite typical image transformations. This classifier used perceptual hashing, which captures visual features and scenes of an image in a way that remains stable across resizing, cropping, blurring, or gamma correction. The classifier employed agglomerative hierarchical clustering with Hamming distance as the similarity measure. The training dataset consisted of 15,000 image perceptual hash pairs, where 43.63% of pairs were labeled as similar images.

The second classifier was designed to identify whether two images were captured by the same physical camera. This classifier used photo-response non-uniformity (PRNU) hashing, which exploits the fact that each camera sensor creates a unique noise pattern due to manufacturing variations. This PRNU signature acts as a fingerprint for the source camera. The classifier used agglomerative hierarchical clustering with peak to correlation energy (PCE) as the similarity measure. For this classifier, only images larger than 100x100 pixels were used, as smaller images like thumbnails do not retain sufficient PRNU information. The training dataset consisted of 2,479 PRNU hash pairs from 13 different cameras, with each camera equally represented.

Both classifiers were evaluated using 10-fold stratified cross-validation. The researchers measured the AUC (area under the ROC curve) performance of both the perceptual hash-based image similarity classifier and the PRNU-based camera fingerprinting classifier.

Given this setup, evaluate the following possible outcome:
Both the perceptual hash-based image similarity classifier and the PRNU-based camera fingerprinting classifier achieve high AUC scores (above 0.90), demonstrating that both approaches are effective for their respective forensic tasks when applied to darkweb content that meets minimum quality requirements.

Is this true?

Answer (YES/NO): NO